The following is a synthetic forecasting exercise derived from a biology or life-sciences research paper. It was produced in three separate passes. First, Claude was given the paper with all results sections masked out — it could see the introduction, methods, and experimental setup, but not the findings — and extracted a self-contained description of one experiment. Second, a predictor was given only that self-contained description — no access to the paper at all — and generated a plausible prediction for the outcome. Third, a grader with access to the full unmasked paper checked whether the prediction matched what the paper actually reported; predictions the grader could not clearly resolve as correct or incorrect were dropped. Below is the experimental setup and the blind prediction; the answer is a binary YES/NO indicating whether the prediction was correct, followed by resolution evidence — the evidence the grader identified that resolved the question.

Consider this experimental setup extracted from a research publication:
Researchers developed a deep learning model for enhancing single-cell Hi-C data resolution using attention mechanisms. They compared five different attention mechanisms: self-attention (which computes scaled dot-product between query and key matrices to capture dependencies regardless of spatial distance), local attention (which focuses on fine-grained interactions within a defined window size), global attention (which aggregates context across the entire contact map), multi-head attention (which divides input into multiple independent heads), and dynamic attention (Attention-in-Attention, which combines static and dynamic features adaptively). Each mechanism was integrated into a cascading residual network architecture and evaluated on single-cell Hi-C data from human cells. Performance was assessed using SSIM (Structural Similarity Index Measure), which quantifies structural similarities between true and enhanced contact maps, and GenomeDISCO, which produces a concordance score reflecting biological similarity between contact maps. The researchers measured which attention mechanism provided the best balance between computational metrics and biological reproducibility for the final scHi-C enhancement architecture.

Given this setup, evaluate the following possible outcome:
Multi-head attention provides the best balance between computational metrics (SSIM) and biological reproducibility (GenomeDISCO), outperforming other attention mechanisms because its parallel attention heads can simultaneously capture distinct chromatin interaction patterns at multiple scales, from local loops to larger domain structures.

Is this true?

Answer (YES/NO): NO